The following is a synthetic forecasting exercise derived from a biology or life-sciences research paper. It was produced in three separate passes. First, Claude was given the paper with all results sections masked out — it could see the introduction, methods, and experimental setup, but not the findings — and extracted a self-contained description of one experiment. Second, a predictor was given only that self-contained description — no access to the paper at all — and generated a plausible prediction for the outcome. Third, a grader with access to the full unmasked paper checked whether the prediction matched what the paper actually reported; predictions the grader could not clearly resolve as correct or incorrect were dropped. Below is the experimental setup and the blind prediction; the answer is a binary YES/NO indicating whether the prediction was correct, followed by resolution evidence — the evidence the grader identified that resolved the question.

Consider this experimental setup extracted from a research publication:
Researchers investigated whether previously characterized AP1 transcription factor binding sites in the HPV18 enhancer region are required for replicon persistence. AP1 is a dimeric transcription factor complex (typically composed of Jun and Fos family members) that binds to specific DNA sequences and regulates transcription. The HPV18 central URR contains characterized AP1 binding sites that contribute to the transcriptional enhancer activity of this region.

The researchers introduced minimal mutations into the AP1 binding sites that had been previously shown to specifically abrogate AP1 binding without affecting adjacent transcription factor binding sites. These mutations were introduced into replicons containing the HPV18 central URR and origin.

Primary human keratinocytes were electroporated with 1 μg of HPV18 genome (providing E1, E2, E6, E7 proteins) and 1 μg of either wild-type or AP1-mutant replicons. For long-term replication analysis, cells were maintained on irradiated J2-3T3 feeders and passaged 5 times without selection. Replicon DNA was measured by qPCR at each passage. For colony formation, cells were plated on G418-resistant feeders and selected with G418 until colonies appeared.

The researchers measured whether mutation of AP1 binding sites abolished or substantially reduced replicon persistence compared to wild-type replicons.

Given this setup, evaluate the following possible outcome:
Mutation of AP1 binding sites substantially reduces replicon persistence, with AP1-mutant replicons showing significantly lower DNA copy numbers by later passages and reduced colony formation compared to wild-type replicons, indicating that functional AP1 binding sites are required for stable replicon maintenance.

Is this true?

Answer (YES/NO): NO